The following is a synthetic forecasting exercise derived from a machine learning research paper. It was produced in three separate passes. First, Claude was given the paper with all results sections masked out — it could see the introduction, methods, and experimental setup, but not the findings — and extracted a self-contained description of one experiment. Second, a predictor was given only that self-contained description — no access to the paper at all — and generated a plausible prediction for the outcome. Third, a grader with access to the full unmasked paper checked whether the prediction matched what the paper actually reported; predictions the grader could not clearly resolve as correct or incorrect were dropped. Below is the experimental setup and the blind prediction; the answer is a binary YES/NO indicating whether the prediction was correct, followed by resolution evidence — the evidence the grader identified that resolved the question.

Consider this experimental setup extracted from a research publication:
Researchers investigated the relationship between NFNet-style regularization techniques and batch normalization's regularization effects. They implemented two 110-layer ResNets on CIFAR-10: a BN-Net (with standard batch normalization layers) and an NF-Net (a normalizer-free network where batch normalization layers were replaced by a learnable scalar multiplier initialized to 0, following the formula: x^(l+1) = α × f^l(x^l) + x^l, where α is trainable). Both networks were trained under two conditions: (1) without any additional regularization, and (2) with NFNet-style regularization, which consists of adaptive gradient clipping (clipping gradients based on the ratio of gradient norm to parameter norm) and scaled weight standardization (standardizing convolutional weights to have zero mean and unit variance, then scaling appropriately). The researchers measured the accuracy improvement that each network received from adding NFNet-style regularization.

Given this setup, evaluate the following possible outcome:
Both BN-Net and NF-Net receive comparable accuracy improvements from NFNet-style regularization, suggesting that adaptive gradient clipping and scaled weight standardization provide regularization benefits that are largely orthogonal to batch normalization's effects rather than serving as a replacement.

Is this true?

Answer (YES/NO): NO